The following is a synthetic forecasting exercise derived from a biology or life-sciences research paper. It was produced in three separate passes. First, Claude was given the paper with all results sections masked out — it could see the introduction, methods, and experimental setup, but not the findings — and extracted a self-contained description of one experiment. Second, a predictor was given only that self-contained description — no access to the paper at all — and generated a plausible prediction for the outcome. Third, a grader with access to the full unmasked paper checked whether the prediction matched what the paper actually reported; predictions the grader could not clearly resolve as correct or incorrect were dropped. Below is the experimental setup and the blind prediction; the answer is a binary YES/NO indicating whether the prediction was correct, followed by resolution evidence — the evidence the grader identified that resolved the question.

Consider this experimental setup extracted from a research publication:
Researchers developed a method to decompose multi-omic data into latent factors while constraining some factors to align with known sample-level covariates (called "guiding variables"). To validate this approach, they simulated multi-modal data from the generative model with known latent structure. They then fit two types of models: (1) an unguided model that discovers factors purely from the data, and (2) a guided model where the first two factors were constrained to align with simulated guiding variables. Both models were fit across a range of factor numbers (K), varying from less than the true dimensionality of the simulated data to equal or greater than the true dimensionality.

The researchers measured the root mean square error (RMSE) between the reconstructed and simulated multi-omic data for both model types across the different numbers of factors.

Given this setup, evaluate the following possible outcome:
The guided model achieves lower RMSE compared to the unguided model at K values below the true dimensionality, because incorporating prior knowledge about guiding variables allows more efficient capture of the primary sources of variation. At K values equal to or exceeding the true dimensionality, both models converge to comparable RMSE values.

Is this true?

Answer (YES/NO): NO